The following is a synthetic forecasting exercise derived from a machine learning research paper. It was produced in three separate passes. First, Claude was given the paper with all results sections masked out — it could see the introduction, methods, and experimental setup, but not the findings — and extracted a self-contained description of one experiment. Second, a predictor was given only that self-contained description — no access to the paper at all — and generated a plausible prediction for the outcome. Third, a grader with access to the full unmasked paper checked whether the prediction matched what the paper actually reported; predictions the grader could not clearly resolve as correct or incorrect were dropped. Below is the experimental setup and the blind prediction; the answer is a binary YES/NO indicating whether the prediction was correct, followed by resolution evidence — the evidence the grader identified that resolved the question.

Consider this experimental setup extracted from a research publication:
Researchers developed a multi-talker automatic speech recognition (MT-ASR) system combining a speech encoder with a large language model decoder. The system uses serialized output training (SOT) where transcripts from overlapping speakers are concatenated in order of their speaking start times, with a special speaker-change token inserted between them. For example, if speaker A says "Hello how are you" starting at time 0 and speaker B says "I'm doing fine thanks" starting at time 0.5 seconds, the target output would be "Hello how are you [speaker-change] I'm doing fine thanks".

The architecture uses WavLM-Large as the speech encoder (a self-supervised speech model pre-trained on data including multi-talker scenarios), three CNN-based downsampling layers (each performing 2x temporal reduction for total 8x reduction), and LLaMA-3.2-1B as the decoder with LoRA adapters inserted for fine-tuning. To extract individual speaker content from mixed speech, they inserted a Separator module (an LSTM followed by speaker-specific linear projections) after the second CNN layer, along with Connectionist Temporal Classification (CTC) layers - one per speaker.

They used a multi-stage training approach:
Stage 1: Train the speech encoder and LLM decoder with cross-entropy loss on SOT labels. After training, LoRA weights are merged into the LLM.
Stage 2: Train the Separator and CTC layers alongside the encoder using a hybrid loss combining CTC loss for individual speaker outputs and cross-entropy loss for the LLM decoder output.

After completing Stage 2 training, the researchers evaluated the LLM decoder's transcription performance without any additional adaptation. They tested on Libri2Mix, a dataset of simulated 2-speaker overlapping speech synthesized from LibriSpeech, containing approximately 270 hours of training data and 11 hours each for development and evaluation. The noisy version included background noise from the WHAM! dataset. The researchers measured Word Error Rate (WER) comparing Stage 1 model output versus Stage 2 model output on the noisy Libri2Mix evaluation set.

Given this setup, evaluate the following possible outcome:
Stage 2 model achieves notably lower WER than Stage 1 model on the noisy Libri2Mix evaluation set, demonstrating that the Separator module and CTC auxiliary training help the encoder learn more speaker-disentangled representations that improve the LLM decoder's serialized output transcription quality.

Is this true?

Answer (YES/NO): NO